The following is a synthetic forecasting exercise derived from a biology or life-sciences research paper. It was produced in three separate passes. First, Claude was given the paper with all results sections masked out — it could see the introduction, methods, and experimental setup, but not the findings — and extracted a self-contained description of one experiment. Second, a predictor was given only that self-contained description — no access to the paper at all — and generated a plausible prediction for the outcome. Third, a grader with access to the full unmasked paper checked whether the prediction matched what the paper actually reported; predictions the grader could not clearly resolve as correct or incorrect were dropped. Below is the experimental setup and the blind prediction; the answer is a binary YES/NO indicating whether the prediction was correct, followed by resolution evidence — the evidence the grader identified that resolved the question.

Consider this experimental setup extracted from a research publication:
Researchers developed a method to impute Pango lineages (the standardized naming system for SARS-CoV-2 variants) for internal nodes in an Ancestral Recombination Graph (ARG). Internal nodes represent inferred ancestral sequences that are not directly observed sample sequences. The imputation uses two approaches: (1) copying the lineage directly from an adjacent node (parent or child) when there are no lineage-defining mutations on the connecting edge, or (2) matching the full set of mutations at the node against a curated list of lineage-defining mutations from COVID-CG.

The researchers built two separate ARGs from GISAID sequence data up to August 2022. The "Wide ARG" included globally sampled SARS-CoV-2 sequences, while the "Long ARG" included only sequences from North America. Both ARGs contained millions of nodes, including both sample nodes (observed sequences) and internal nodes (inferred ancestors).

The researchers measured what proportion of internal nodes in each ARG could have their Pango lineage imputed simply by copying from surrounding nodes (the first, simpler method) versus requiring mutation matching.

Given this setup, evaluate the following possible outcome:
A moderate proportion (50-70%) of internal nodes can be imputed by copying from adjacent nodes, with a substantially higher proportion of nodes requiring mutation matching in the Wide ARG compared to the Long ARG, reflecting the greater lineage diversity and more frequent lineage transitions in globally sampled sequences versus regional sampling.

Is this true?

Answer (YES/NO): NO